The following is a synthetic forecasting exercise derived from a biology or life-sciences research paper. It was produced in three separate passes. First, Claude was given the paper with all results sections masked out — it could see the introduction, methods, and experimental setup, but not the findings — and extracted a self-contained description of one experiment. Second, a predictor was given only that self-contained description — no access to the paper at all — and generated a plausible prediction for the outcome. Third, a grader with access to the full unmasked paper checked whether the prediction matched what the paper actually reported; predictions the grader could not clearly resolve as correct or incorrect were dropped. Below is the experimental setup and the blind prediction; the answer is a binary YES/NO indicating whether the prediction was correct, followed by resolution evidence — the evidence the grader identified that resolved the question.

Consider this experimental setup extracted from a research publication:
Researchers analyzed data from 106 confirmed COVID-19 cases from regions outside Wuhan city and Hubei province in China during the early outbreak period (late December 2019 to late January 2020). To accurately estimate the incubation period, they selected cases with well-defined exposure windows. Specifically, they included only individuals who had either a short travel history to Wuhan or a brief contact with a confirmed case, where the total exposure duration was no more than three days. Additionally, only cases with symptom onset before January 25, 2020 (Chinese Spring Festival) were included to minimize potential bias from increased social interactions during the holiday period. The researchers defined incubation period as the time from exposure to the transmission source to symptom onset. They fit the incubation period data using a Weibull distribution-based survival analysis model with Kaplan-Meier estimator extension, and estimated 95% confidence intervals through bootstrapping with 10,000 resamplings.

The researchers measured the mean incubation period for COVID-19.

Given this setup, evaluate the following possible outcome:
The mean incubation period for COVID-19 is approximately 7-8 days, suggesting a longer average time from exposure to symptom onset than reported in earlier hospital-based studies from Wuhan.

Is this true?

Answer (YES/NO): NO